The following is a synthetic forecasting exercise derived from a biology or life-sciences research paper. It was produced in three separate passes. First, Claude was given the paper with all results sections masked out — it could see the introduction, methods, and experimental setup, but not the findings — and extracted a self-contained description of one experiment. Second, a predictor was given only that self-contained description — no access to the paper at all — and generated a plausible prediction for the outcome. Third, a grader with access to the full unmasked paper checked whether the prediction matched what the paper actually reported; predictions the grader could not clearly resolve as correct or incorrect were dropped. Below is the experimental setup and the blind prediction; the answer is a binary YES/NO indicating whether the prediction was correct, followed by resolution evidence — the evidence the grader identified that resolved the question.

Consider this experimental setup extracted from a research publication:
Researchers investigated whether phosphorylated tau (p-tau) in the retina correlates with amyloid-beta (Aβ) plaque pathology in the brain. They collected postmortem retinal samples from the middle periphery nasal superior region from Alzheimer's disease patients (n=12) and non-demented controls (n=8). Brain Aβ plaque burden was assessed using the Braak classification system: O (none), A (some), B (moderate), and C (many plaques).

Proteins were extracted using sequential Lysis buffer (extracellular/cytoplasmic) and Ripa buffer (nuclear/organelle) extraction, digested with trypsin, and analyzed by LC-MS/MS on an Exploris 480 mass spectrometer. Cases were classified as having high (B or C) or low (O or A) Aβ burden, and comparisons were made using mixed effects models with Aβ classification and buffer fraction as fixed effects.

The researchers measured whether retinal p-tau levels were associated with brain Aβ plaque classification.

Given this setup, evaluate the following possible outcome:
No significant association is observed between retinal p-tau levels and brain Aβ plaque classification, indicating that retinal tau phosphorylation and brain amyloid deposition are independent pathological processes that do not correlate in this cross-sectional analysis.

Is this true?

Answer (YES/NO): NO